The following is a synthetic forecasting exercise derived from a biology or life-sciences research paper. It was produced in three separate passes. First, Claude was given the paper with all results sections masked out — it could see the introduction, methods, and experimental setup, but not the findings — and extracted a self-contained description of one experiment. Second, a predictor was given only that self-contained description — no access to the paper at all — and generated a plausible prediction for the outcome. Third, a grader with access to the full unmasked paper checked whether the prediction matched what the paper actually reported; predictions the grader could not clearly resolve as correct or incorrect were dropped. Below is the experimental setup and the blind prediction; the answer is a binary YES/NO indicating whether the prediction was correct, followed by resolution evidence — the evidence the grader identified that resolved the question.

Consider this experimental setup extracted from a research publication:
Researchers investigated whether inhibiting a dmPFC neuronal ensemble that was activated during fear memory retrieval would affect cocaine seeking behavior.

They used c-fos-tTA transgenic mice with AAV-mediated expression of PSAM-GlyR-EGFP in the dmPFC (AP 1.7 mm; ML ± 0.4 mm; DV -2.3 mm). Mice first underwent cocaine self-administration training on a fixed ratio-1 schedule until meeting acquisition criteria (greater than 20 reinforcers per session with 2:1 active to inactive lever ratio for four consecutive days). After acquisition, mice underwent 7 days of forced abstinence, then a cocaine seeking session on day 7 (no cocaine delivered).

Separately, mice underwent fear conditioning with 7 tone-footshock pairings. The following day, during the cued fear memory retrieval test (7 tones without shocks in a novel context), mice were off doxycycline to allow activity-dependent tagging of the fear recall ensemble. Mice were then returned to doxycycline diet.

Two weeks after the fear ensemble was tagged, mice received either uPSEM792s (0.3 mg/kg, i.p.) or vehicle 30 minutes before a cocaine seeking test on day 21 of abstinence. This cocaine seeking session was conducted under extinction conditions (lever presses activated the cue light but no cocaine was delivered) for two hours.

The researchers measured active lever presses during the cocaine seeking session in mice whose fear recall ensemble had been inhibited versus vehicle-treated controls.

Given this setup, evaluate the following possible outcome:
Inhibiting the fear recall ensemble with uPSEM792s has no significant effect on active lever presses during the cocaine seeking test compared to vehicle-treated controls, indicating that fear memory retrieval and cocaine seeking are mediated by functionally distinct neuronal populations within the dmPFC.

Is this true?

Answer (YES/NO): YES